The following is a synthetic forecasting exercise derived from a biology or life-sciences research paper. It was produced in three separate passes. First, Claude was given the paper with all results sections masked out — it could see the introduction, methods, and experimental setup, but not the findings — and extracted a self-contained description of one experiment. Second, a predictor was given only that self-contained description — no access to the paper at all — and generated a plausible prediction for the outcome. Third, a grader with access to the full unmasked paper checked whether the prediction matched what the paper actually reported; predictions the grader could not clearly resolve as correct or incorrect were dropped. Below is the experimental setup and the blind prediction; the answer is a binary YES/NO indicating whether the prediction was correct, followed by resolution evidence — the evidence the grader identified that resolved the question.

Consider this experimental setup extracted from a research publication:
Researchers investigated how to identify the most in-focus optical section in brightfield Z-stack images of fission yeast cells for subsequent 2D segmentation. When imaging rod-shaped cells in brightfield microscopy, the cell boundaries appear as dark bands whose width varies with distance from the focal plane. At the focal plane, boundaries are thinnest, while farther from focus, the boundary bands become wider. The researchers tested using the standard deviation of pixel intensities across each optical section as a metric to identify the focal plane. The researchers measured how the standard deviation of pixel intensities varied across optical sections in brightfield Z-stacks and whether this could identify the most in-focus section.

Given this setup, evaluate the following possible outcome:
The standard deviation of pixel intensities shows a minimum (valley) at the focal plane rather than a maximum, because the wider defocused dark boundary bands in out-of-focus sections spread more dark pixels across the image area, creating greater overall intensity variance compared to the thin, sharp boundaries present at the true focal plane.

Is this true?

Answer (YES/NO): YES